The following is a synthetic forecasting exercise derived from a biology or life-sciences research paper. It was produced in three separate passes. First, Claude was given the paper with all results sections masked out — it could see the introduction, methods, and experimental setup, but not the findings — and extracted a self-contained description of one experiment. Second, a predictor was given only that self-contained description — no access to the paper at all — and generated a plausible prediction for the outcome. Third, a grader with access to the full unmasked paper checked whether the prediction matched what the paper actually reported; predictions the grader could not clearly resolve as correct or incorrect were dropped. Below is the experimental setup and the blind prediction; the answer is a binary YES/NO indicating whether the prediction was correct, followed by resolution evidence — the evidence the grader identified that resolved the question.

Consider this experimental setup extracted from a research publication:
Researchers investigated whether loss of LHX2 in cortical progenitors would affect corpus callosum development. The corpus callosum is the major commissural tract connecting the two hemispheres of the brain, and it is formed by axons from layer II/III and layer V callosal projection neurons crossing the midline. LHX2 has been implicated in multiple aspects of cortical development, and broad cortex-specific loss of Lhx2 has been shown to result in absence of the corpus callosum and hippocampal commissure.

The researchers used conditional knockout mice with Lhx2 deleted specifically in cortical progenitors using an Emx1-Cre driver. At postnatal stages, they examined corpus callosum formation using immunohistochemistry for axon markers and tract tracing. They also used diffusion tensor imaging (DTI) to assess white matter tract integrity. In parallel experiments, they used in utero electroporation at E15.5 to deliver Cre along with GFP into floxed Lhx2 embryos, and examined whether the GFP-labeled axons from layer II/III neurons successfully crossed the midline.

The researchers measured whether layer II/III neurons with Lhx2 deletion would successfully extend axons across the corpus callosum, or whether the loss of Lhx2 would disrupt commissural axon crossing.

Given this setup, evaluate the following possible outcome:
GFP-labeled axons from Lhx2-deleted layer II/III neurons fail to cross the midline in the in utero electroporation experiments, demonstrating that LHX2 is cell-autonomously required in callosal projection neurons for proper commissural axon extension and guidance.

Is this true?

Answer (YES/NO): NO